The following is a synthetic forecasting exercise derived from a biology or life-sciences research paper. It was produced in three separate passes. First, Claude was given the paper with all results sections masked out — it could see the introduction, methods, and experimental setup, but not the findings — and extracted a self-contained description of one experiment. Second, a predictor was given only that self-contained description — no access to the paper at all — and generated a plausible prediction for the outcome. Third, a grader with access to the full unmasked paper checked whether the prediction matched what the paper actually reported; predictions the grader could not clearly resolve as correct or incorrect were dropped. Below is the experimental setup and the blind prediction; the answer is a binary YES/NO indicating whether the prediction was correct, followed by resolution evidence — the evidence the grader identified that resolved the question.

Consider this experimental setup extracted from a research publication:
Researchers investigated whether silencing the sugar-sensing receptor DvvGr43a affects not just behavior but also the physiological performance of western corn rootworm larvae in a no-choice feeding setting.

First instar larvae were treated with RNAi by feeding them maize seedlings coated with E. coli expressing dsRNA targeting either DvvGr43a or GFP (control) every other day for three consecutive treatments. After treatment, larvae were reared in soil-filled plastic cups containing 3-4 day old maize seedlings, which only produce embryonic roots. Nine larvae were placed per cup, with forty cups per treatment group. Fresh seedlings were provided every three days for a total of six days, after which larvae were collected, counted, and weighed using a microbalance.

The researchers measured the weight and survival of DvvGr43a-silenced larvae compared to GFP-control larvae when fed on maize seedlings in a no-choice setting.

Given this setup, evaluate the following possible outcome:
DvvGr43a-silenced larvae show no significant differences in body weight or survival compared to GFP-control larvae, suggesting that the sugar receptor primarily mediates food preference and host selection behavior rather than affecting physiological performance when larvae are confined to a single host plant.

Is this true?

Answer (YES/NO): YES